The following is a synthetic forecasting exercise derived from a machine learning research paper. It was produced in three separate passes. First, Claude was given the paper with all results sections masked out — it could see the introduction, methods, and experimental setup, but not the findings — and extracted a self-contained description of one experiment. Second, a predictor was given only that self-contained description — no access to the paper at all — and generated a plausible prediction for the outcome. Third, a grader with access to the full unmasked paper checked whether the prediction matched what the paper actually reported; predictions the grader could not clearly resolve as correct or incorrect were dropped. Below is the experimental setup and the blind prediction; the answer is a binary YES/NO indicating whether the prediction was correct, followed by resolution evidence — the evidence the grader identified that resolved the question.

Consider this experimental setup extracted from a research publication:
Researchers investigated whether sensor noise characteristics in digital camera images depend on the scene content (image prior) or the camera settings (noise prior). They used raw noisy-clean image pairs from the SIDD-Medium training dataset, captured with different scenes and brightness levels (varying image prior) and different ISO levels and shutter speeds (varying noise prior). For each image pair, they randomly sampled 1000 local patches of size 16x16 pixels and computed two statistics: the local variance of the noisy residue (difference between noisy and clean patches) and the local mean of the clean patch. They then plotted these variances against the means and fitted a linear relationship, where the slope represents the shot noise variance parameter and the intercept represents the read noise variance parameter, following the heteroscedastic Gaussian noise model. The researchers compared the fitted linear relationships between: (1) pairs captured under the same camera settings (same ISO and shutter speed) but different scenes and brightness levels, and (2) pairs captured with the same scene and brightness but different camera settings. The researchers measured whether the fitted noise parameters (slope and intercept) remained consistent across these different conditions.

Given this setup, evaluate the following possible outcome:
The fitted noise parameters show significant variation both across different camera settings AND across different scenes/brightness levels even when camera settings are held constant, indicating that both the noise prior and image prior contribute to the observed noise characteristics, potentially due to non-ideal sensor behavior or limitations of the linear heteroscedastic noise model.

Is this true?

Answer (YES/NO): NO